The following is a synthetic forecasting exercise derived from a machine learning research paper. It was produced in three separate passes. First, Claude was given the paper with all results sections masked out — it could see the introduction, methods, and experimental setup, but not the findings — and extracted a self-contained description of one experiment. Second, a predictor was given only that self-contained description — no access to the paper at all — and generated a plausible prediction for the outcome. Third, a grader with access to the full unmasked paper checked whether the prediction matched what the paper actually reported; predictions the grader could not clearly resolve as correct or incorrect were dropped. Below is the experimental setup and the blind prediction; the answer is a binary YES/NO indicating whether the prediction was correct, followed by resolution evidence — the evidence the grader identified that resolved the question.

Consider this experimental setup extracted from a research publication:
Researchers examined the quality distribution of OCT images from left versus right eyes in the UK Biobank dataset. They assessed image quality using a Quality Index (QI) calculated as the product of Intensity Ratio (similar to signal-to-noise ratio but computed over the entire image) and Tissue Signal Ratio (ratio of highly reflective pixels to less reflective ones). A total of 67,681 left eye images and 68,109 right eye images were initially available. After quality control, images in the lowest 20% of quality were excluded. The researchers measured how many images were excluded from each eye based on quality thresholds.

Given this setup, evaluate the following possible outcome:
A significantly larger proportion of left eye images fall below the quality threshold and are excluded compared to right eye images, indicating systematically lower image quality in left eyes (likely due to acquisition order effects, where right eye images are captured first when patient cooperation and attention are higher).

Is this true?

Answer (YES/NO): NO